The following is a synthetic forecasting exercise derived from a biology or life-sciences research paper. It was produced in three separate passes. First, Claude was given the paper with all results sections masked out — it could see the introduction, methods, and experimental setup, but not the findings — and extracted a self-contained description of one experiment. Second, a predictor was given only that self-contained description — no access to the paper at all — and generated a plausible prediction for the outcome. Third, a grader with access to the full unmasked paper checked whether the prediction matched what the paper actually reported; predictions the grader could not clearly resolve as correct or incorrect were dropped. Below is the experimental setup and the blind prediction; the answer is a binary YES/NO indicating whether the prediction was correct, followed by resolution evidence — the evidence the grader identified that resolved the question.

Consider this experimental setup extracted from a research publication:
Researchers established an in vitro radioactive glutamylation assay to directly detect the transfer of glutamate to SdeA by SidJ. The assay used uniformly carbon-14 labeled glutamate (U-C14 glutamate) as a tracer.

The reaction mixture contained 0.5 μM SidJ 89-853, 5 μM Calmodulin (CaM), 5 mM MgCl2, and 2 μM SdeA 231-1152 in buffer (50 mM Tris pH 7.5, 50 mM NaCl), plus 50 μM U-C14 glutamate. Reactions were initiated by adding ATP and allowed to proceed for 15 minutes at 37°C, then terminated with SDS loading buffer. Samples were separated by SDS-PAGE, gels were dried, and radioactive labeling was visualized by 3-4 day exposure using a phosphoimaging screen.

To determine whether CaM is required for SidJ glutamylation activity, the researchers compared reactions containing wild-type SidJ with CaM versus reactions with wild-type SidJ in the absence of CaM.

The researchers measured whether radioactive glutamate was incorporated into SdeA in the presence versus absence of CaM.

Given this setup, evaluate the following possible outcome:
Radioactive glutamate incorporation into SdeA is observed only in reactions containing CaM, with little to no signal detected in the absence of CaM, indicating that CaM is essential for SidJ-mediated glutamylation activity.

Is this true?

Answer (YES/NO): YES